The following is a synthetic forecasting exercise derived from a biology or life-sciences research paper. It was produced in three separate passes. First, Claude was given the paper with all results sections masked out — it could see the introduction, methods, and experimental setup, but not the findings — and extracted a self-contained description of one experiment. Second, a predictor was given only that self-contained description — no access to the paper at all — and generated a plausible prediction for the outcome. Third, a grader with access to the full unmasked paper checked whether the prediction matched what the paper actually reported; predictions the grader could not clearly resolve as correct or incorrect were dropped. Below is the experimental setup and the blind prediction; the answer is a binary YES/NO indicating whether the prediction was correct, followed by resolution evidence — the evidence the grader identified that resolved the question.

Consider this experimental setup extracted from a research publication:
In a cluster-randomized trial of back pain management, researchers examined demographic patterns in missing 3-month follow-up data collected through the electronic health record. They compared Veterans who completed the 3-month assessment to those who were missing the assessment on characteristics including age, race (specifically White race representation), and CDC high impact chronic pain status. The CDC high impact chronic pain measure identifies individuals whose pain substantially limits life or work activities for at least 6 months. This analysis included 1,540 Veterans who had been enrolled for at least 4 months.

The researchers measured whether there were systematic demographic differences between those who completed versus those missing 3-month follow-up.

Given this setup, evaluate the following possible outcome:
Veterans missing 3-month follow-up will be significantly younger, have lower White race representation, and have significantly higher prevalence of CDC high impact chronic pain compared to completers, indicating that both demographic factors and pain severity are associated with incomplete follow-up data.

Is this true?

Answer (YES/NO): NO